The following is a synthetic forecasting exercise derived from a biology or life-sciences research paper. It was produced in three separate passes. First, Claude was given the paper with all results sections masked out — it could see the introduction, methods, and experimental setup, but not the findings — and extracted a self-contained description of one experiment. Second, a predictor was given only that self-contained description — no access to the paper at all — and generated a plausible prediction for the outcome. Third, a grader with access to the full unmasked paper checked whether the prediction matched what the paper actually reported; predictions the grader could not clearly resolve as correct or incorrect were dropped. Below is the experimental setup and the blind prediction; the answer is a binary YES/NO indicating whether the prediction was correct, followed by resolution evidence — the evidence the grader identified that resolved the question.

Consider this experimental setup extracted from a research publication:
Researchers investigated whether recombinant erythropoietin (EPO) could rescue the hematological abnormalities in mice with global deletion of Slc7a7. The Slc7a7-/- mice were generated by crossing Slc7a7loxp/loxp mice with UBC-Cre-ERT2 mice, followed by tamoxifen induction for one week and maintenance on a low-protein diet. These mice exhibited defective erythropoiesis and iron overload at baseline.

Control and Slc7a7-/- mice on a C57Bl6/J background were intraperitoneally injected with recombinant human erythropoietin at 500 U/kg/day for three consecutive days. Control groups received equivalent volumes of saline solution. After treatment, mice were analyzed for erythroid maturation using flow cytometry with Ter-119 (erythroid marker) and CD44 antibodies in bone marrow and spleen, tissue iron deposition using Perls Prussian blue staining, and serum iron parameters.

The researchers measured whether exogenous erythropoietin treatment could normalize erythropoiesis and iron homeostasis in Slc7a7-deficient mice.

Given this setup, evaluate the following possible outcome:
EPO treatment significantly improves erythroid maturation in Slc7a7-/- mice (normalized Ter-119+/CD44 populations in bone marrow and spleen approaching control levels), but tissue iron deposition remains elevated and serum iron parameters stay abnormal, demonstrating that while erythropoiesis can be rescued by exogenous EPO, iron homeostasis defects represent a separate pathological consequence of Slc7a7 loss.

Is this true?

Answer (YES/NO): NO